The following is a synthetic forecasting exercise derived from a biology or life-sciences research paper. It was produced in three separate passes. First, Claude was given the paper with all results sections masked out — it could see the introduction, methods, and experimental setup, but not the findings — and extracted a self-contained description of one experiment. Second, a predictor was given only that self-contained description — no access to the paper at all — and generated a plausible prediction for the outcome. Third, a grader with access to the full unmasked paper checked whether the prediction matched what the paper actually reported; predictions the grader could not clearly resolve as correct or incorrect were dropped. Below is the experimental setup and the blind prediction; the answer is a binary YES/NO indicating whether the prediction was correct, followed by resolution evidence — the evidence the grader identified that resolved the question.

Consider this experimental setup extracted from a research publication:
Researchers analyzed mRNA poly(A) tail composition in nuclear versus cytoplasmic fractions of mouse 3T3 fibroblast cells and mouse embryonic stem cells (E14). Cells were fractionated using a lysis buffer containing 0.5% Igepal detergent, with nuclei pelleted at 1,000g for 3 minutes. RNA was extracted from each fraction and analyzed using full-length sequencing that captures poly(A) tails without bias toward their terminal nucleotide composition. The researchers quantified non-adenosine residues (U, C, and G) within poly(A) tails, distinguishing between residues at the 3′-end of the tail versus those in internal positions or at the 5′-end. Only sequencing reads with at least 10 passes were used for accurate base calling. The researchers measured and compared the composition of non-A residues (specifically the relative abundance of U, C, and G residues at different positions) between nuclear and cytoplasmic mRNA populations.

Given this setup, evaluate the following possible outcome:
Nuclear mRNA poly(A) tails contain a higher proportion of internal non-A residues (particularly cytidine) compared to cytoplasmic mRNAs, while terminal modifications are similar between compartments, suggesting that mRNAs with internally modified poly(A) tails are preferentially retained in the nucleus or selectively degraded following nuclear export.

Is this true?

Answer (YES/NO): NO